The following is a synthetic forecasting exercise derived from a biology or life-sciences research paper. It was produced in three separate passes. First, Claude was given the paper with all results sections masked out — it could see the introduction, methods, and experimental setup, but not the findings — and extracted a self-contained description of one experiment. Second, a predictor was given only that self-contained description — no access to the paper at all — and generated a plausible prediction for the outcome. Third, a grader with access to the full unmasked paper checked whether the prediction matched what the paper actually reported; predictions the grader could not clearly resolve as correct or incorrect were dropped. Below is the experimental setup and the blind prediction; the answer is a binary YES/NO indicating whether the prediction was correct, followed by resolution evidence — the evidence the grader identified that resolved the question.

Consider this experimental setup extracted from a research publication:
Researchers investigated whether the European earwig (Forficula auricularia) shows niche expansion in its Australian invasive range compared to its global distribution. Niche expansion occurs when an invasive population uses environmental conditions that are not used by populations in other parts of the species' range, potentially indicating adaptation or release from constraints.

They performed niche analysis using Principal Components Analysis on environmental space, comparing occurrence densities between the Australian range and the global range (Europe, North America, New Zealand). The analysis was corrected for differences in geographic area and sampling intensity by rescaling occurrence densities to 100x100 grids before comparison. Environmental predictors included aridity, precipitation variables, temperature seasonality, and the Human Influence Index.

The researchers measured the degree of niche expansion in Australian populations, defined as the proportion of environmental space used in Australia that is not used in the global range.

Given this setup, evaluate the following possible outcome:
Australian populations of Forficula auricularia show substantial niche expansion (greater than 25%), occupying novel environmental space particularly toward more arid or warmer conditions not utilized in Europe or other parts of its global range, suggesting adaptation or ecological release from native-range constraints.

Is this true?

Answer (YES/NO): NO